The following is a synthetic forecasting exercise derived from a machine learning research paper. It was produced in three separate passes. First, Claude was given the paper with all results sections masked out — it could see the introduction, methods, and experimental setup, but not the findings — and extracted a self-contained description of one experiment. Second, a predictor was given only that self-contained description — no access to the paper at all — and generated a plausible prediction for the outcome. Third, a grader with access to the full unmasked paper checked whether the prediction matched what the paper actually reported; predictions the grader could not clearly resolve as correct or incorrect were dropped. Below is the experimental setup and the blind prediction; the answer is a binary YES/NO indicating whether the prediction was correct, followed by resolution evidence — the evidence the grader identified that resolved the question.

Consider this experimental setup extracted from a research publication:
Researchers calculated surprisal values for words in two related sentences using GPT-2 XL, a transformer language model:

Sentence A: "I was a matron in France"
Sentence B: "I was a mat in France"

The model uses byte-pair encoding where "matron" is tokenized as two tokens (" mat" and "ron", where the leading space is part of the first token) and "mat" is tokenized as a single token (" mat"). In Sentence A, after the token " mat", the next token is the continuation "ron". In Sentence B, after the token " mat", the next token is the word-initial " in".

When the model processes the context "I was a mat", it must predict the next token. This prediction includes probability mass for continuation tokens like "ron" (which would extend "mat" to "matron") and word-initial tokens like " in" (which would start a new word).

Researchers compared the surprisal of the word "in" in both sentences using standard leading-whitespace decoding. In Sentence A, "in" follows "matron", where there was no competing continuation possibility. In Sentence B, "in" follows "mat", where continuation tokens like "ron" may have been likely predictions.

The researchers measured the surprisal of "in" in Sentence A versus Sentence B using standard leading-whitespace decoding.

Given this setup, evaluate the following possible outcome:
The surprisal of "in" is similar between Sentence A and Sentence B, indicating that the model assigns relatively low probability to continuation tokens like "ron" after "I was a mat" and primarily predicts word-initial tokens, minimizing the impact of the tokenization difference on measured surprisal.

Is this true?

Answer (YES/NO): NO